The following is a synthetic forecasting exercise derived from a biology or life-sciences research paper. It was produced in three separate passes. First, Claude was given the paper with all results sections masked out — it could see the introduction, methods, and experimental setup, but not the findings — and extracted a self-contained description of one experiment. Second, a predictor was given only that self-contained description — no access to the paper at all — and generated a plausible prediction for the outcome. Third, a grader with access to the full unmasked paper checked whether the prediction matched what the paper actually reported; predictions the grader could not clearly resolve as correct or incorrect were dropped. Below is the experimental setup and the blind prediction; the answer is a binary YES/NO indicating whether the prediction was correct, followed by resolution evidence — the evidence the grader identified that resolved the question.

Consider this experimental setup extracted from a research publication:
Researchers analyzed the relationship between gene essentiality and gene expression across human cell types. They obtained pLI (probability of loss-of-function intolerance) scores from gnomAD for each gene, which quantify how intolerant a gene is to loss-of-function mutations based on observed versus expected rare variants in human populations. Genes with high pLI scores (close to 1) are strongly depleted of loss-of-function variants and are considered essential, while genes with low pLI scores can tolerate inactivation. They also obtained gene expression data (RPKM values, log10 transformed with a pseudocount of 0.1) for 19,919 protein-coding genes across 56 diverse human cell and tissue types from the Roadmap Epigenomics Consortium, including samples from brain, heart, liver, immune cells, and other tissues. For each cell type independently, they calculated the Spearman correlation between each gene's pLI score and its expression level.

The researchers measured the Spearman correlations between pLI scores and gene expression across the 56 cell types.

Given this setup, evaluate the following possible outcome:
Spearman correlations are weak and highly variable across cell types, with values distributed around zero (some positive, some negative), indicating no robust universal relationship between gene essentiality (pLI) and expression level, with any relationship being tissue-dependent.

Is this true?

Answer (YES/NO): NO